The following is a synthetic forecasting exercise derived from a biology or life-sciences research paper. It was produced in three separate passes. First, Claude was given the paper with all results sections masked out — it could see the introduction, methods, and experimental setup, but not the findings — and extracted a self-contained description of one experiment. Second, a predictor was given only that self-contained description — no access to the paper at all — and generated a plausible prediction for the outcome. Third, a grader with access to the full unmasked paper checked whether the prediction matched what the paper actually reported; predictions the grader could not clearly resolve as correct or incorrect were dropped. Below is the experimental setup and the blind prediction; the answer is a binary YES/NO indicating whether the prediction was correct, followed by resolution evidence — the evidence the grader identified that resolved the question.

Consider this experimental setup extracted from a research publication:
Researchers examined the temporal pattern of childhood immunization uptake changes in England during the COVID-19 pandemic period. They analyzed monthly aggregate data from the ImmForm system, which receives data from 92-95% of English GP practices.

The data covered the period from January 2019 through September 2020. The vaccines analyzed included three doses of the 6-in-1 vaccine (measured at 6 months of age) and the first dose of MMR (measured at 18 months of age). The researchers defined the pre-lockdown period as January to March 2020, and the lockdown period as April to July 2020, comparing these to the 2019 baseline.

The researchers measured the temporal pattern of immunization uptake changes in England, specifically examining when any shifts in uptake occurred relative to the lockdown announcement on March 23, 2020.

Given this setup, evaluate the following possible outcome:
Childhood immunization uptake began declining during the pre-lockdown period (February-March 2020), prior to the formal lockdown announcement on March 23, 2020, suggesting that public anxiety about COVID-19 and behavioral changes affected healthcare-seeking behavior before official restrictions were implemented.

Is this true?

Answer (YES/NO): YES